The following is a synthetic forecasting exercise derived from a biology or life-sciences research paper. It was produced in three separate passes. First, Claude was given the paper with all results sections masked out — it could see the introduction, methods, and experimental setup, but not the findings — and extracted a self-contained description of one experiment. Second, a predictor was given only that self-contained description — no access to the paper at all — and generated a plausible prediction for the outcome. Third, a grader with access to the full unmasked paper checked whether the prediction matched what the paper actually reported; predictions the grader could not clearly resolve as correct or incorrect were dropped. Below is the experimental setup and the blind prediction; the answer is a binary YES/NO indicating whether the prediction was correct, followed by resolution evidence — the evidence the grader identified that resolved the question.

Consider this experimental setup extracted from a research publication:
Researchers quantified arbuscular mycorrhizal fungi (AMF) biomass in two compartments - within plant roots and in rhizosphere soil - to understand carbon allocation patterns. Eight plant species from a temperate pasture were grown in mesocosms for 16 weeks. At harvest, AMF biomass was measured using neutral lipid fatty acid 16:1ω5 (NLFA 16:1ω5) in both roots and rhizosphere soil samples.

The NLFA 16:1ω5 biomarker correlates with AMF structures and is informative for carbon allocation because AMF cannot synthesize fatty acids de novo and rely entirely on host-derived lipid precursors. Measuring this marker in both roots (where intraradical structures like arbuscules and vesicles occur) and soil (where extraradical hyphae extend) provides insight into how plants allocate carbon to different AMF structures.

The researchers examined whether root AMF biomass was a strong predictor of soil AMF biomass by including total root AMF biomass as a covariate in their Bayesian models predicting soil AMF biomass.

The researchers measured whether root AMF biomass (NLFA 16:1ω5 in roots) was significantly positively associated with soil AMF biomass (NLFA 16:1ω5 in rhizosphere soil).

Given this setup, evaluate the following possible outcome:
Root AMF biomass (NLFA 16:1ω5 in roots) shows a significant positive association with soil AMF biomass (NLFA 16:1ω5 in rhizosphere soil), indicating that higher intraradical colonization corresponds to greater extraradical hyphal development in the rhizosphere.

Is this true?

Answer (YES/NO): NO